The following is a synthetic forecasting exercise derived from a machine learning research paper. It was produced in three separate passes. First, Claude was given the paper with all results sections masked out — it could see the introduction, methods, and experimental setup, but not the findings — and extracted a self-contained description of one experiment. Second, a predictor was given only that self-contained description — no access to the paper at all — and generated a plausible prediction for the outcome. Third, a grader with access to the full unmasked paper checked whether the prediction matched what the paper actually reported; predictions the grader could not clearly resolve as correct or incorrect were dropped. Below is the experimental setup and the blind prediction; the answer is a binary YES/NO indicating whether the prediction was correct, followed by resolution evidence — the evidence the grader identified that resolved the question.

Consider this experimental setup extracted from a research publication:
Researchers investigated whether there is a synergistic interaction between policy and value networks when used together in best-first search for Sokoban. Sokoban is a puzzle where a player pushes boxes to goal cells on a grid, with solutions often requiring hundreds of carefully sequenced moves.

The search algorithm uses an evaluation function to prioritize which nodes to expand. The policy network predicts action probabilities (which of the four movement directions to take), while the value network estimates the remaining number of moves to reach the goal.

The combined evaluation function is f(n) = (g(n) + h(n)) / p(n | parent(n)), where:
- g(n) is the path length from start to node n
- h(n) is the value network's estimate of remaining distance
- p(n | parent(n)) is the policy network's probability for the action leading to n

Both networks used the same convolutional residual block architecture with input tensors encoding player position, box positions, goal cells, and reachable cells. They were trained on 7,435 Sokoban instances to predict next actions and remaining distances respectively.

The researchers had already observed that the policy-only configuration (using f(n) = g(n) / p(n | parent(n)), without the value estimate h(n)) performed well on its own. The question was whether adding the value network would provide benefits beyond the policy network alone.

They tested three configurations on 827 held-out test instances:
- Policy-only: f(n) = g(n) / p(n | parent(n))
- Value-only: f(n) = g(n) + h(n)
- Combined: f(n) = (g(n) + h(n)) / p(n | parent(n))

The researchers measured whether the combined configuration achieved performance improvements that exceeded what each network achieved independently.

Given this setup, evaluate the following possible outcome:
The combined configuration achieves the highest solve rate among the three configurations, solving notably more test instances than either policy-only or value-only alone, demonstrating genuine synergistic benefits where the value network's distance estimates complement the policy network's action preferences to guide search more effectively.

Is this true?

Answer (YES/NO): YES